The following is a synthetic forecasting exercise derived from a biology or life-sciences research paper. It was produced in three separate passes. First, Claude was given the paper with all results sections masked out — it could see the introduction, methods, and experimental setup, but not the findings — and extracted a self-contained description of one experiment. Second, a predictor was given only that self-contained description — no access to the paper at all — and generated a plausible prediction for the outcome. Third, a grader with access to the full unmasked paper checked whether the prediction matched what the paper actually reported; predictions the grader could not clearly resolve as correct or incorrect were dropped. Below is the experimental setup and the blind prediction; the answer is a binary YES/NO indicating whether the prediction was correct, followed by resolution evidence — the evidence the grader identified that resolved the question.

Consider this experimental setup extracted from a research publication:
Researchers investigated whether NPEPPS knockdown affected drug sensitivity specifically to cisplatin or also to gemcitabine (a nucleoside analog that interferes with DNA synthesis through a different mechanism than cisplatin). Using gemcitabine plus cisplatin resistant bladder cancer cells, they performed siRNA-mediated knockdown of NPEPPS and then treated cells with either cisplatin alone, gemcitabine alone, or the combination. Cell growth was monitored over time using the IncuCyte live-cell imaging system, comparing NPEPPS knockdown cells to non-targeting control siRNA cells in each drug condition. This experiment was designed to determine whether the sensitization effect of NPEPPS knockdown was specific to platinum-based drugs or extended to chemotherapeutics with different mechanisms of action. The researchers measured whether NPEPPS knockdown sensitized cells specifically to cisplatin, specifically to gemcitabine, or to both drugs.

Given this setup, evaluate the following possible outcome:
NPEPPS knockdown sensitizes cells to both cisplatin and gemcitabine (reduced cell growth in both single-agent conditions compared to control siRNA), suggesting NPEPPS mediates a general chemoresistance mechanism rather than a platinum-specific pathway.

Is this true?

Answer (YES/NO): NO